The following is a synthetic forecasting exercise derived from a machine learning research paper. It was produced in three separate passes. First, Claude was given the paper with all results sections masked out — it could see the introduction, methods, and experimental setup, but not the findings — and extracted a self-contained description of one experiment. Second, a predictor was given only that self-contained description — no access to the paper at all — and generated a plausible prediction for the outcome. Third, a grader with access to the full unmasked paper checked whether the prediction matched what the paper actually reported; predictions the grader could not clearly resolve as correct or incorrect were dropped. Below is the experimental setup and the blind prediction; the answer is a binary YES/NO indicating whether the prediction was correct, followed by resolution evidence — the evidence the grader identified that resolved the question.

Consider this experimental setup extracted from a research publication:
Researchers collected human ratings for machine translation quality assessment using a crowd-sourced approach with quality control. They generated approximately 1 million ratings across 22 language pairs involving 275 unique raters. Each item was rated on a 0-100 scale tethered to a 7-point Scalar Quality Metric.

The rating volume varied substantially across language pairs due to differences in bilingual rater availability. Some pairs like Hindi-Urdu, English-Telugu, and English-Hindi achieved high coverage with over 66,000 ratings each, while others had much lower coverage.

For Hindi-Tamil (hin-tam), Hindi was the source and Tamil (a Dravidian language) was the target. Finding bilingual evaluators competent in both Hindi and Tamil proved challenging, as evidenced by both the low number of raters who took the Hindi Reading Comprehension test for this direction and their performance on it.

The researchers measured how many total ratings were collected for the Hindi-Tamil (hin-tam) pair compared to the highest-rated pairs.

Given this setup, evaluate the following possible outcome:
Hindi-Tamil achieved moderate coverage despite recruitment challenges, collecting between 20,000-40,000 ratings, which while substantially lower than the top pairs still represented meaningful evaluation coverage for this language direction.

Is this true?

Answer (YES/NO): NO